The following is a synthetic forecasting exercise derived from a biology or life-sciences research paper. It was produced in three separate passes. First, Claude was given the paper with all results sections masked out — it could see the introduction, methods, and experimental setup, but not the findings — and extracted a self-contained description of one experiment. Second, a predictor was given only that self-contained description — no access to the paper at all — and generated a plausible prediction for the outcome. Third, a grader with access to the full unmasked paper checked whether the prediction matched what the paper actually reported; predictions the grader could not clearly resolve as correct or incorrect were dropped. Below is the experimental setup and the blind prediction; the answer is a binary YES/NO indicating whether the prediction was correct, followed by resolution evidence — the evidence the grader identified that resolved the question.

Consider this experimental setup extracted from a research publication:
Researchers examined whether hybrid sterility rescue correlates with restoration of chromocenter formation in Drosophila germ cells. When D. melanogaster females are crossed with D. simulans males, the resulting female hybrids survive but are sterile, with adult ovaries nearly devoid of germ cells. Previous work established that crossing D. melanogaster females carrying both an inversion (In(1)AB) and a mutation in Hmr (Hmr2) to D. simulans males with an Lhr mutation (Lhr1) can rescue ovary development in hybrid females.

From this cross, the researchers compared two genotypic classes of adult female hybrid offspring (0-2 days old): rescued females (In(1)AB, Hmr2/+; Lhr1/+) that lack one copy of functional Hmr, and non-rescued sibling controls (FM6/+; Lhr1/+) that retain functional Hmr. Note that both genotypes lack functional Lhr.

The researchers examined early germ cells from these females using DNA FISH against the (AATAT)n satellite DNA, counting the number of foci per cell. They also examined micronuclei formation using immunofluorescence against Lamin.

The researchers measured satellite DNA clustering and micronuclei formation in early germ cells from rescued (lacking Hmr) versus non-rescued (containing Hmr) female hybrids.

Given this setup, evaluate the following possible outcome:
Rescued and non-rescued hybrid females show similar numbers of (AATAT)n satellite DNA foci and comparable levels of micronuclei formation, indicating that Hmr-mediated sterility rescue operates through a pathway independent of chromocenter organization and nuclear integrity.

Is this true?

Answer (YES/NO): NO